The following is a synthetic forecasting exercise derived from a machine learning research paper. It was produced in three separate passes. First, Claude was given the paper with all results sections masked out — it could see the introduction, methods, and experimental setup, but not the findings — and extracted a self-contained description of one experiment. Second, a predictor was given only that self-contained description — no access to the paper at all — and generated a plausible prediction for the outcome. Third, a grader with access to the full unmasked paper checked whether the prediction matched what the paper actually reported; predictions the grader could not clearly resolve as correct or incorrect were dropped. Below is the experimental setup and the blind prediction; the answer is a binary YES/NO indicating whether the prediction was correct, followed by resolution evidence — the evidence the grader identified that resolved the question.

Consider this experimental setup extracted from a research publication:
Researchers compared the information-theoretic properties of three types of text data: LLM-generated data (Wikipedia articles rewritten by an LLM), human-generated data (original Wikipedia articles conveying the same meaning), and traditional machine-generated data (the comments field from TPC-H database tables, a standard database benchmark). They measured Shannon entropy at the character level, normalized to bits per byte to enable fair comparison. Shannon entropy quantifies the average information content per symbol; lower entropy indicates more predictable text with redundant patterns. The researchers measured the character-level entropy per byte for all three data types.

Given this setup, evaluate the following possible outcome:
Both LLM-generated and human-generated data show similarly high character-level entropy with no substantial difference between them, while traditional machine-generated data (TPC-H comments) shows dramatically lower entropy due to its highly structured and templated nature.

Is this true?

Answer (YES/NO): NO